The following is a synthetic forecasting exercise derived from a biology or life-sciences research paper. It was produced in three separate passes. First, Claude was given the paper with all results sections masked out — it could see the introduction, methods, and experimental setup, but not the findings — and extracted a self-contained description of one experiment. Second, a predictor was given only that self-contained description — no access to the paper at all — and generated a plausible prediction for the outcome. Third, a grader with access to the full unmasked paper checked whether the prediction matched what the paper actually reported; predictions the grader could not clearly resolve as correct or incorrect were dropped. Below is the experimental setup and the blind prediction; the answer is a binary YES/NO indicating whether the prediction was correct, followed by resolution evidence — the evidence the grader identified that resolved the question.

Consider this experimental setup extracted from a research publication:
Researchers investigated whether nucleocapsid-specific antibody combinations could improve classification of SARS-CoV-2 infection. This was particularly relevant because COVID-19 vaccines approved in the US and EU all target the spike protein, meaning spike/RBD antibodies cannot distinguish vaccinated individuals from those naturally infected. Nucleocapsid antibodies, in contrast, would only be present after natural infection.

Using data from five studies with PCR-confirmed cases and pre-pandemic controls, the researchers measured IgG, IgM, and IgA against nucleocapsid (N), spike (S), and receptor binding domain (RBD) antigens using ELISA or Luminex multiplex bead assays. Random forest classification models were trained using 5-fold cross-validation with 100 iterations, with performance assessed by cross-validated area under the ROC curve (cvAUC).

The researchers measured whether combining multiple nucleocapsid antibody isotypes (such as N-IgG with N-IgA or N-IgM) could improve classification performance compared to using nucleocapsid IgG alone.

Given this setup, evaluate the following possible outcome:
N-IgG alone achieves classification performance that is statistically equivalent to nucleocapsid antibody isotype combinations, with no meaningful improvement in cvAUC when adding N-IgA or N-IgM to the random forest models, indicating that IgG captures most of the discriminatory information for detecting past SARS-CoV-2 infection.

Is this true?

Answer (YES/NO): NO